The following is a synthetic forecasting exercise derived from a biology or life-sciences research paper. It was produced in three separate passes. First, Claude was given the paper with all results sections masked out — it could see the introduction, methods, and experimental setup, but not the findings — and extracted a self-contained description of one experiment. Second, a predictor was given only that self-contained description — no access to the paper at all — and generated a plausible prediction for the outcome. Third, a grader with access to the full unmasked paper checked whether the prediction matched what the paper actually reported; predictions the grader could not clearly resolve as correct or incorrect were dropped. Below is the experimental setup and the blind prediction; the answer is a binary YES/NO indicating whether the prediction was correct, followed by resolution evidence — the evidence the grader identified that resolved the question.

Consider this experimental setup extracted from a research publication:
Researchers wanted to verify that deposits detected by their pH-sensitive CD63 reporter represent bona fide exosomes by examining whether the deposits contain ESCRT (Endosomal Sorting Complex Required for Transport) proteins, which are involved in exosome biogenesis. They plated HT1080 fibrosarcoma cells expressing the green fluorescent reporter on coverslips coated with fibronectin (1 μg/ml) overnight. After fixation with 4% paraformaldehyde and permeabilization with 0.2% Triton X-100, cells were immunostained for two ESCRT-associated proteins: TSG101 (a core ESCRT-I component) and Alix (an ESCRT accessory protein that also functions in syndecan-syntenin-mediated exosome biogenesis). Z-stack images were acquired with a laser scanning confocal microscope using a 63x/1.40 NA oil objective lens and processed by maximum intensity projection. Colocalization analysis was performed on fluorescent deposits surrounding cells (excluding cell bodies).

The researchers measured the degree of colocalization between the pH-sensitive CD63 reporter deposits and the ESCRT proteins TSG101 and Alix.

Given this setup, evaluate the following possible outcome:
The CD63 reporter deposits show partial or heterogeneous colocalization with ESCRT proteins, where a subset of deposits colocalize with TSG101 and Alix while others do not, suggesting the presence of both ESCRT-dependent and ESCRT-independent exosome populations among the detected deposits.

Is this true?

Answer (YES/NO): YES